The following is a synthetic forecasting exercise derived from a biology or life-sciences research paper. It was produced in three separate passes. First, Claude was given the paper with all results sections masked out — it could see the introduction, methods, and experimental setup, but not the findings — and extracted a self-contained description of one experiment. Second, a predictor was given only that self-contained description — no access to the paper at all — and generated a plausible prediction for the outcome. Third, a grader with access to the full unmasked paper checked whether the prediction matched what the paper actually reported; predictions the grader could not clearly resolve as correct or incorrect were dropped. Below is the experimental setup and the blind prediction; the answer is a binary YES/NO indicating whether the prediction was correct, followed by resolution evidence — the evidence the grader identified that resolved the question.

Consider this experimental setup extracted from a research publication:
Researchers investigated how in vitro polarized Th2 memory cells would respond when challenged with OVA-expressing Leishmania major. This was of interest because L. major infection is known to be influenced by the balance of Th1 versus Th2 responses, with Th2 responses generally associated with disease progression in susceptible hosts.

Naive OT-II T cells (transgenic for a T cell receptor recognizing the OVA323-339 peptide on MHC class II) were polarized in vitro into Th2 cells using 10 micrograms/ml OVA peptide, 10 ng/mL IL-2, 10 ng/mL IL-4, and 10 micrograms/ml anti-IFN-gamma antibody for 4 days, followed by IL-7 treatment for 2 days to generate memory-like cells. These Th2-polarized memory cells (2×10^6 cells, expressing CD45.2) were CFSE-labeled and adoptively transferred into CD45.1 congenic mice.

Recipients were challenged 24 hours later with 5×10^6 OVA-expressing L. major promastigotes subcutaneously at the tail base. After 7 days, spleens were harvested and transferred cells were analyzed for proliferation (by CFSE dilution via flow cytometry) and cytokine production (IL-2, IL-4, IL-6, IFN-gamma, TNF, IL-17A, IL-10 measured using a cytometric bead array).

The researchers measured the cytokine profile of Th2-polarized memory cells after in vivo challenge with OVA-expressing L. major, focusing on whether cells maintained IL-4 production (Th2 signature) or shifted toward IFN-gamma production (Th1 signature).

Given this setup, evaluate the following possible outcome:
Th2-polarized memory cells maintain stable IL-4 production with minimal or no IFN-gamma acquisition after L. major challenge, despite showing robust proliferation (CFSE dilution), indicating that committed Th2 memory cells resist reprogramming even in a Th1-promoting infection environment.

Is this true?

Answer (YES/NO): YES